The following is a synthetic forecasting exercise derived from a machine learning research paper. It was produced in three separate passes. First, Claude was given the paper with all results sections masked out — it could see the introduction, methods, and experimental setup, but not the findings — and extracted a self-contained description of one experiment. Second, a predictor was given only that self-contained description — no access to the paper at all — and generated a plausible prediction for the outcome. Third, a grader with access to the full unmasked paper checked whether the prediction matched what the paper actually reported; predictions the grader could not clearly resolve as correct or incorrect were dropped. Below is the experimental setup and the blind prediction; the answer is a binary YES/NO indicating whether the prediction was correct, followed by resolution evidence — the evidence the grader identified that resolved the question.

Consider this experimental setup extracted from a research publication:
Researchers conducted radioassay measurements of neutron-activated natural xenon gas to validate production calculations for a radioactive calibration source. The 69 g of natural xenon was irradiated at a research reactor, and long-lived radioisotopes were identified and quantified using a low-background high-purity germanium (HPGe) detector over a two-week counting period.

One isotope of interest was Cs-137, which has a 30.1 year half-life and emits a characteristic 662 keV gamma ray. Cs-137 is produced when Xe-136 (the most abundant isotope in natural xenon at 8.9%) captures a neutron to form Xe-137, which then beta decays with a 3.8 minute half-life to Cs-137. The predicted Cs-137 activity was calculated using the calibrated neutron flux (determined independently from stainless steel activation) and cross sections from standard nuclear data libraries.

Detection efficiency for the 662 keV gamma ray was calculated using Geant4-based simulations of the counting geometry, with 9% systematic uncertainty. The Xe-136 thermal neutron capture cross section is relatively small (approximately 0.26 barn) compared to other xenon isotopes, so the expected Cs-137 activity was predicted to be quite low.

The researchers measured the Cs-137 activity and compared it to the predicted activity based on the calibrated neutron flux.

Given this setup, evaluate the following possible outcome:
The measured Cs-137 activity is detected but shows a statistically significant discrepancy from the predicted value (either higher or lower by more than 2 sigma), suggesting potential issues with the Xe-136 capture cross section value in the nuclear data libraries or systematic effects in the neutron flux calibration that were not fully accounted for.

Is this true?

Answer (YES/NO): NO